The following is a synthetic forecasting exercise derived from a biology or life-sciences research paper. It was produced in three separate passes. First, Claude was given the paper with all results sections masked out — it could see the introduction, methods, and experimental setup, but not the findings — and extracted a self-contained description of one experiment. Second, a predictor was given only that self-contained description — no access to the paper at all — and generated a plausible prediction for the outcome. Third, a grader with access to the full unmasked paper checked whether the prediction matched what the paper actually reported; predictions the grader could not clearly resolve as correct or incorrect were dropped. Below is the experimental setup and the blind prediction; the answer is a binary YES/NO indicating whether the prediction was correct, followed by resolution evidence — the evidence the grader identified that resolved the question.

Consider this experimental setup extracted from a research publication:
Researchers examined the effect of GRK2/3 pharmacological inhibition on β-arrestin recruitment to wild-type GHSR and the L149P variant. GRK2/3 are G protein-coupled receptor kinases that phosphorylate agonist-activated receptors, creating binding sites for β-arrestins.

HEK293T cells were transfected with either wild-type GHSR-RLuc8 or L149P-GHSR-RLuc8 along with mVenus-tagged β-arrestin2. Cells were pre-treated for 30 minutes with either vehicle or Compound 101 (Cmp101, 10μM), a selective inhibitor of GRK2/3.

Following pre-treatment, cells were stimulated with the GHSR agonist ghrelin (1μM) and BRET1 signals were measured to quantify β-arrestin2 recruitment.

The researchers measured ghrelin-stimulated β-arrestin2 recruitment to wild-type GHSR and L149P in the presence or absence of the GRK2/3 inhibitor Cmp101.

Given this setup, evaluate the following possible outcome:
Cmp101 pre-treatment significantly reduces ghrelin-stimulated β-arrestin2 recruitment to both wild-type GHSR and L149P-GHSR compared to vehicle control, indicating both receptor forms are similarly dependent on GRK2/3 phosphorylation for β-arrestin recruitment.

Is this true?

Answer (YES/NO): NO